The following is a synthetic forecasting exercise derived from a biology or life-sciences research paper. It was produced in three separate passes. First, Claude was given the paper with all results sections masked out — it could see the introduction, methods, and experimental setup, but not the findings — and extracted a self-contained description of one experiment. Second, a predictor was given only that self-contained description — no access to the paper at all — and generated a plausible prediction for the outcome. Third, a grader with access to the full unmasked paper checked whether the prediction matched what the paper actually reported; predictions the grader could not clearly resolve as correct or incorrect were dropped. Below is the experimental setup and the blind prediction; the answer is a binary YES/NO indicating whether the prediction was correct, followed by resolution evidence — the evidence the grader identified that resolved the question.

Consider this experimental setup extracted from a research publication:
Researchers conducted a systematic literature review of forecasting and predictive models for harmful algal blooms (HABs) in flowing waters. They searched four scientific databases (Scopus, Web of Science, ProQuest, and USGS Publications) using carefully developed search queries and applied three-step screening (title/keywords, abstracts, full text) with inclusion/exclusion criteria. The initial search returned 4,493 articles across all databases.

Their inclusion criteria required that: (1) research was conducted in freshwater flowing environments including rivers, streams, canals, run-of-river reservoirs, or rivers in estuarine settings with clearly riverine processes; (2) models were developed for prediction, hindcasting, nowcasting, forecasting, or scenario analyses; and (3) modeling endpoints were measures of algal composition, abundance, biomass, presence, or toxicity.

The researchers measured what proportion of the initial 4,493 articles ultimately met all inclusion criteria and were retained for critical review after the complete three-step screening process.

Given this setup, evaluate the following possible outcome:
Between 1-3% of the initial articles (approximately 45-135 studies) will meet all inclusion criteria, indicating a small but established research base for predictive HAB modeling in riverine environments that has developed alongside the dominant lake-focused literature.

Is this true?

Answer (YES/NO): NO